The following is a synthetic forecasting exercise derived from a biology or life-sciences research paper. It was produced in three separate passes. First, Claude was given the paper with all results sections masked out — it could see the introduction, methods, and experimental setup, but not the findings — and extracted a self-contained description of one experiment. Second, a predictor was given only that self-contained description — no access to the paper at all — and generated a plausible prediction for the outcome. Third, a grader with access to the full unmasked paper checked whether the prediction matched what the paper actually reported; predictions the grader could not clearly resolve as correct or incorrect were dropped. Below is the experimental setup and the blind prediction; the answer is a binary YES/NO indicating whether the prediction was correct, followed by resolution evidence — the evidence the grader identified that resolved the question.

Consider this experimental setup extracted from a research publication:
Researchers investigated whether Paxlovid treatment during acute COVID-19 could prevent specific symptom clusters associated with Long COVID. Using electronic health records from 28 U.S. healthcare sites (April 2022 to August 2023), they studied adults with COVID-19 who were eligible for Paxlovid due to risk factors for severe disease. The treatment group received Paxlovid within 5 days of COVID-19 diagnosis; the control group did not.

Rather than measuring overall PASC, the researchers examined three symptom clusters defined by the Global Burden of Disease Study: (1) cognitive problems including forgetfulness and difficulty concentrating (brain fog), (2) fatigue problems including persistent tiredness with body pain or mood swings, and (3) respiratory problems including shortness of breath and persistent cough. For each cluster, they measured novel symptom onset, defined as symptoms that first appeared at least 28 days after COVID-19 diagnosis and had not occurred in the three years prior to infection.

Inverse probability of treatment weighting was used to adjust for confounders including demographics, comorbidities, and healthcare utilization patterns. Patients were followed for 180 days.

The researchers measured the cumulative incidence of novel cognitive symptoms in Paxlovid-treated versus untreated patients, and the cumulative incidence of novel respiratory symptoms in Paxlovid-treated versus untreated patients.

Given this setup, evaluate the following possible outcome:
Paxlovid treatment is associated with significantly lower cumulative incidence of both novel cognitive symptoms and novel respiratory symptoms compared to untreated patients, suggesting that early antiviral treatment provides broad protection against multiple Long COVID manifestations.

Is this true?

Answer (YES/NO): NO